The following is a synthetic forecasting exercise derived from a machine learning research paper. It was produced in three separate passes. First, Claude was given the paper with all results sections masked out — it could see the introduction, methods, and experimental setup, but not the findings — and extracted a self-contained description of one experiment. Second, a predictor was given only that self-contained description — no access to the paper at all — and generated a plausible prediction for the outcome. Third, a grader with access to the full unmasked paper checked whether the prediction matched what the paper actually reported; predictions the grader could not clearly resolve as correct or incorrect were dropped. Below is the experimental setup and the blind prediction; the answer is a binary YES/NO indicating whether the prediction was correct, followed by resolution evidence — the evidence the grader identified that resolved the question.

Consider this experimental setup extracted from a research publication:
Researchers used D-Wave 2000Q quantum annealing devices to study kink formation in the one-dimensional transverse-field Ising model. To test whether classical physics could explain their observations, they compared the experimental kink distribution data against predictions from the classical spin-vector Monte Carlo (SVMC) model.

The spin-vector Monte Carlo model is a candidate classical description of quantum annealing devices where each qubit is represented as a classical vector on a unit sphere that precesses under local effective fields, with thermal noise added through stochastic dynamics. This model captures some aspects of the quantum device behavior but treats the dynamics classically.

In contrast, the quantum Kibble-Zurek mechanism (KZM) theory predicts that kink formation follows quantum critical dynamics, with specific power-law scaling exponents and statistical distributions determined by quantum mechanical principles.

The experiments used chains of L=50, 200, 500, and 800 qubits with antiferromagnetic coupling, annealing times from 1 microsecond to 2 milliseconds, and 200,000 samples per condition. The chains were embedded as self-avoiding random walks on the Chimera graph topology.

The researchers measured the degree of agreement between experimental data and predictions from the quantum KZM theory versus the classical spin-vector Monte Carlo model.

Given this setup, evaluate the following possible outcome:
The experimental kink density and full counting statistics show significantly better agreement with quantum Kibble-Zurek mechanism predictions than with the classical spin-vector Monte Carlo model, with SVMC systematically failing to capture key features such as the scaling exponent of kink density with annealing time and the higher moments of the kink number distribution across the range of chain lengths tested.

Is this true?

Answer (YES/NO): YES